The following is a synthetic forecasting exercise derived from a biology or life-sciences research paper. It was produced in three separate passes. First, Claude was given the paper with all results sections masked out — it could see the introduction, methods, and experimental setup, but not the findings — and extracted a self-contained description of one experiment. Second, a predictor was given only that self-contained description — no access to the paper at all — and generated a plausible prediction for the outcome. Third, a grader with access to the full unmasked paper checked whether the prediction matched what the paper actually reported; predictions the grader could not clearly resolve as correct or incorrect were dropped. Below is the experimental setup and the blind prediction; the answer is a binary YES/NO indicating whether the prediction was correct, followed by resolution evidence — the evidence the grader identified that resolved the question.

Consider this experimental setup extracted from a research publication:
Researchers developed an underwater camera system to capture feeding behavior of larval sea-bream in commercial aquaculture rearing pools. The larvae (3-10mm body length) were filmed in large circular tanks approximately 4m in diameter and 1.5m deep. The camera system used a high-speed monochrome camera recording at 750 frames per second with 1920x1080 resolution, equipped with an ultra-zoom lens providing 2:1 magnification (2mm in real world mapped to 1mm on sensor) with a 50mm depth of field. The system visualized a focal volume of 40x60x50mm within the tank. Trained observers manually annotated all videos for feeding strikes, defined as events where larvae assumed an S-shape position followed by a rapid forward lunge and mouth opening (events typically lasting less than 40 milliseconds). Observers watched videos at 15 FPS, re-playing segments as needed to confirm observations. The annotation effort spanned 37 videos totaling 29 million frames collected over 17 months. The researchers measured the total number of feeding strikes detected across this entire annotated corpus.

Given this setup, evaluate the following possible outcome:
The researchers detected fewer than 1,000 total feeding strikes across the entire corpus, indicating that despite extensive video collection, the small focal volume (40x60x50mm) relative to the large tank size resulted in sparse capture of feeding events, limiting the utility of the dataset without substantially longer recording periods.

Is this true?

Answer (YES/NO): YES